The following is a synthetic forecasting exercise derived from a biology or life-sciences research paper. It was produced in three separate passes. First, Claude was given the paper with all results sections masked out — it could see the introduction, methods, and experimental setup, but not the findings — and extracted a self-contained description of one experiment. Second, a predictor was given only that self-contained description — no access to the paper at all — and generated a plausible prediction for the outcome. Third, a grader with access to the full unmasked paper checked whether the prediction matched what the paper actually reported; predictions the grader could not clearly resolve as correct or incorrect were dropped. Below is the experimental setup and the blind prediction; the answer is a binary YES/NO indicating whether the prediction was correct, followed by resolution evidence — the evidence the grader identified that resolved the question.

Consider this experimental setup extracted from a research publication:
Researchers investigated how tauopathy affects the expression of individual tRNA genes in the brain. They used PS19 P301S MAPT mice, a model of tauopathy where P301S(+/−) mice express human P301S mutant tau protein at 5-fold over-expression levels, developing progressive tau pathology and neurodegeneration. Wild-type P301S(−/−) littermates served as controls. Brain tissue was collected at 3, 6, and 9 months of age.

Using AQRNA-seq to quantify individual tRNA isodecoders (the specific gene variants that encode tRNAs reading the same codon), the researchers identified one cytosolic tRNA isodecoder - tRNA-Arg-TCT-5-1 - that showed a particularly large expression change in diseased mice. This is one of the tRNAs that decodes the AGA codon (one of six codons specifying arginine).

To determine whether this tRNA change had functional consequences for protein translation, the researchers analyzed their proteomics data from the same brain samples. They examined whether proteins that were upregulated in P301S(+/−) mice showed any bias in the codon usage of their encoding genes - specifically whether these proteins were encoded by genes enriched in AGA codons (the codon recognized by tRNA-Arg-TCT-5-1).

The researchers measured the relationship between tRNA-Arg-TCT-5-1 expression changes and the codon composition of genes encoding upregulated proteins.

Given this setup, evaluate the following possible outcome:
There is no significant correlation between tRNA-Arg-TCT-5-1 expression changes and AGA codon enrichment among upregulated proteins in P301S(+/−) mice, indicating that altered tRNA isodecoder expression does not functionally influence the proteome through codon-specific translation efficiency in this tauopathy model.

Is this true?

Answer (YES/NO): NO